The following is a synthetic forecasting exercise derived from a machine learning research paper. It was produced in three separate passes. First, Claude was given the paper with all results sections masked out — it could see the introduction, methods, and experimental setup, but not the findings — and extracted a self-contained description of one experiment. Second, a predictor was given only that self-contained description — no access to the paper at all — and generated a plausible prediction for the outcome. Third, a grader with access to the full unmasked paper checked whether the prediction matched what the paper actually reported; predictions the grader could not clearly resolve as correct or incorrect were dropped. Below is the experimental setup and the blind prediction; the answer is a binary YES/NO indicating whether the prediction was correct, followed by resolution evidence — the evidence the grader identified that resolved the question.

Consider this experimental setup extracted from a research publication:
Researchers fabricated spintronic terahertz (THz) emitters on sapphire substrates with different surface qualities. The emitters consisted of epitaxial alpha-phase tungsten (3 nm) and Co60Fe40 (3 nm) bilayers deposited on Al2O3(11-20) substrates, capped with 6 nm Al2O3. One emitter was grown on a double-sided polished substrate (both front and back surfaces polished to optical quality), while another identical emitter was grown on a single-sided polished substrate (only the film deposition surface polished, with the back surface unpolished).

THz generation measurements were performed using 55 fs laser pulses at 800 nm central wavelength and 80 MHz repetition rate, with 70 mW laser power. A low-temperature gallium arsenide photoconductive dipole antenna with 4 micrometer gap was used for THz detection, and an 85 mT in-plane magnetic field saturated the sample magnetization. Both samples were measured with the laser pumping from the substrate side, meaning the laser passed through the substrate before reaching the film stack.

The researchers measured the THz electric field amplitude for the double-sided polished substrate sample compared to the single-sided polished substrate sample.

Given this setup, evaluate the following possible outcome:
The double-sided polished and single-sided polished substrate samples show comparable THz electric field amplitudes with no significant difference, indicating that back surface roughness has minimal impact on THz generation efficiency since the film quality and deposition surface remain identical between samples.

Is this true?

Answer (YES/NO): NO